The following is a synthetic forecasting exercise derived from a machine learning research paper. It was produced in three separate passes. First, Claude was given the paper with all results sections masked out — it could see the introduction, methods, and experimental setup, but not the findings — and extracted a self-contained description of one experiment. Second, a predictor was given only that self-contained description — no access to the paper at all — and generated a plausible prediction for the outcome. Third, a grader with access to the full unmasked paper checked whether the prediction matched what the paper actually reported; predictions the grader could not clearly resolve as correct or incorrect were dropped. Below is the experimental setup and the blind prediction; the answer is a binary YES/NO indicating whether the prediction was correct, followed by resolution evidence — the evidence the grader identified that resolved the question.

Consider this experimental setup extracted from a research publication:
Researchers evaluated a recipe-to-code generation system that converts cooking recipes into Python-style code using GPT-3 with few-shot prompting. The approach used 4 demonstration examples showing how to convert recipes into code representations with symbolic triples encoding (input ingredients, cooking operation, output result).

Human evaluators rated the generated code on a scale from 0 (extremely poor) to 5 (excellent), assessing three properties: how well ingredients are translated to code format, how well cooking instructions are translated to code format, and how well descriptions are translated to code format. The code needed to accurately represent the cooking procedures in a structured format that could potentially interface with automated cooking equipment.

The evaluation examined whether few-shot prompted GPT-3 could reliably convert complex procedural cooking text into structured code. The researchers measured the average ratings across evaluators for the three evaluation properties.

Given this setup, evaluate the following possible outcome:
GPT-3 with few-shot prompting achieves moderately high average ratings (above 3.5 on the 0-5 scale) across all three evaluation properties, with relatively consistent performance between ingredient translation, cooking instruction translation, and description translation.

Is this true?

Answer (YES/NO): YES